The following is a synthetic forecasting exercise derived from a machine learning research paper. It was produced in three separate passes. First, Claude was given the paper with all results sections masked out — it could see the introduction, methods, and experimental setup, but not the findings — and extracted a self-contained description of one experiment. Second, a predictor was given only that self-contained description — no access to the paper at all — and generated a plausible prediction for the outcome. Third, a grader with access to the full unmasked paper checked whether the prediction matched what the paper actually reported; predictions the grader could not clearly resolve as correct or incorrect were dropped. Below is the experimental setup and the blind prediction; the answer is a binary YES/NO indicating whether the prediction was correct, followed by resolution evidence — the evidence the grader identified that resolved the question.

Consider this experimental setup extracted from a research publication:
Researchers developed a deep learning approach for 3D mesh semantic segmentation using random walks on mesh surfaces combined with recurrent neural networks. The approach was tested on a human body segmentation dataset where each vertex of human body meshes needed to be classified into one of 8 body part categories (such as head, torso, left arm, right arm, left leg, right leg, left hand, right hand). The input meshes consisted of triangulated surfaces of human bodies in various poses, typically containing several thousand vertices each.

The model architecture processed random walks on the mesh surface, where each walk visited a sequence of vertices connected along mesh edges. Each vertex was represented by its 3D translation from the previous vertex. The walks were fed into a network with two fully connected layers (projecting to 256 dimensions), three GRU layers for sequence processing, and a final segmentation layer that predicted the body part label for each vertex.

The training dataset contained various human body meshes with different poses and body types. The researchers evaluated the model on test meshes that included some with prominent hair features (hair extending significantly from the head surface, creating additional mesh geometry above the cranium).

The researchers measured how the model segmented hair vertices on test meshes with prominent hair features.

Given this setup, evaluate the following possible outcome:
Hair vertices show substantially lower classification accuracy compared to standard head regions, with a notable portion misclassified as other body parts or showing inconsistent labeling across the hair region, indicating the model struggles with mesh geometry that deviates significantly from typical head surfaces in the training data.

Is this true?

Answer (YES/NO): YES